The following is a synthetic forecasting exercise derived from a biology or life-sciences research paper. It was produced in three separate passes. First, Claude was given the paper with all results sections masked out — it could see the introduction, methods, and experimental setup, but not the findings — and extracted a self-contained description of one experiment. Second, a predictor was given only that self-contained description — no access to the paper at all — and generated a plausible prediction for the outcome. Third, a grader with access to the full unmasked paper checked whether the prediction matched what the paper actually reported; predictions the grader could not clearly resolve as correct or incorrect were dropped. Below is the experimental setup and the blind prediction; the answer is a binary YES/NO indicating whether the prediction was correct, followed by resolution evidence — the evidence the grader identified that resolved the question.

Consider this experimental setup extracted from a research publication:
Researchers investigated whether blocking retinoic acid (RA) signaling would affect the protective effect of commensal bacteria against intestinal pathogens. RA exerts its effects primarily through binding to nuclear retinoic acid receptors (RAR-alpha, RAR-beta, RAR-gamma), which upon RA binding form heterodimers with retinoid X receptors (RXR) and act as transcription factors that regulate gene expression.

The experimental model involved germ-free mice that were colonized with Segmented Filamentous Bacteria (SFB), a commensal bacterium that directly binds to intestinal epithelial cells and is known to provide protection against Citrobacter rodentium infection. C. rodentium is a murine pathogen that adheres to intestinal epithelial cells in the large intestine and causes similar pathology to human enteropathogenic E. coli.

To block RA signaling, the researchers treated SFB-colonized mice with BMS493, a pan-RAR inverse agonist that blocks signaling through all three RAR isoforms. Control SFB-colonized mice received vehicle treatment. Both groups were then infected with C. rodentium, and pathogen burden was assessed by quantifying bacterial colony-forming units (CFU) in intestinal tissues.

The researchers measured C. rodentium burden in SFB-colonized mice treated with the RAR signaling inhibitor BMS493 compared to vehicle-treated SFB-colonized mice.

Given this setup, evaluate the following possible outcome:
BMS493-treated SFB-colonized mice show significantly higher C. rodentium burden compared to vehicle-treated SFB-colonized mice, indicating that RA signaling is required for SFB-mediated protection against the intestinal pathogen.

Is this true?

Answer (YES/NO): YES